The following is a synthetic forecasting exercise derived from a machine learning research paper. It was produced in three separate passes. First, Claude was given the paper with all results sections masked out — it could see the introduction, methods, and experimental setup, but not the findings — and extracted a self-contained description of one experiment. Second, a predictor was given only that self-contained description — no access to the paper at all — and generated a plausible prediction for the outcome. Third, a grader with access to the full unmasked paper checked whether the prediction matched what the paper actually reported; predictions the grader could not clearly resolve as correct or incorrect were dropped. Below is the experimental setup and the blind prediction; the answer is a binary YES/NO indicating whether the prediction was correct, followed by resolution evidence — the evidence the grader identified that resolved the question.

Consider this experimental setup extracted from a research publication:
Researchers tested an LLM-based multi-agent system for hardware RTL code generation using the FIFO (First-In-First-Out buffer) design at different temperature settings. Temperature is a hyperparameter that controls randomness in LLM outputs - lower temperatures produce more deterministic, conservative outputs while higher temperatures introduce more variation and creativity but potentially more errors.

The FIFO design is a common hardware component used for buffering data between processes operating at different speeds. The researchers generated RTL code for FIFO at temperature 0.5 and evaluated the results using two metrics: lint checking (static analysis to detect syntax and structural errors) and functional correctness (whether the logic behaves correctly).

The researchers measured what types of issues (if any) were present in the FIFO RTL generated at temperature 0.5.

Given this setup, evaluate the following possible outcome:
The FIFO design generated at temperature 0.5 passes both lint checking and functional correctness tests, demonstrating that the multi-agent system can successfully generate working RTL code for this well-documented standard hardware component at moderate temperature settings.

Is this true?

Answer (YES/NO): NO